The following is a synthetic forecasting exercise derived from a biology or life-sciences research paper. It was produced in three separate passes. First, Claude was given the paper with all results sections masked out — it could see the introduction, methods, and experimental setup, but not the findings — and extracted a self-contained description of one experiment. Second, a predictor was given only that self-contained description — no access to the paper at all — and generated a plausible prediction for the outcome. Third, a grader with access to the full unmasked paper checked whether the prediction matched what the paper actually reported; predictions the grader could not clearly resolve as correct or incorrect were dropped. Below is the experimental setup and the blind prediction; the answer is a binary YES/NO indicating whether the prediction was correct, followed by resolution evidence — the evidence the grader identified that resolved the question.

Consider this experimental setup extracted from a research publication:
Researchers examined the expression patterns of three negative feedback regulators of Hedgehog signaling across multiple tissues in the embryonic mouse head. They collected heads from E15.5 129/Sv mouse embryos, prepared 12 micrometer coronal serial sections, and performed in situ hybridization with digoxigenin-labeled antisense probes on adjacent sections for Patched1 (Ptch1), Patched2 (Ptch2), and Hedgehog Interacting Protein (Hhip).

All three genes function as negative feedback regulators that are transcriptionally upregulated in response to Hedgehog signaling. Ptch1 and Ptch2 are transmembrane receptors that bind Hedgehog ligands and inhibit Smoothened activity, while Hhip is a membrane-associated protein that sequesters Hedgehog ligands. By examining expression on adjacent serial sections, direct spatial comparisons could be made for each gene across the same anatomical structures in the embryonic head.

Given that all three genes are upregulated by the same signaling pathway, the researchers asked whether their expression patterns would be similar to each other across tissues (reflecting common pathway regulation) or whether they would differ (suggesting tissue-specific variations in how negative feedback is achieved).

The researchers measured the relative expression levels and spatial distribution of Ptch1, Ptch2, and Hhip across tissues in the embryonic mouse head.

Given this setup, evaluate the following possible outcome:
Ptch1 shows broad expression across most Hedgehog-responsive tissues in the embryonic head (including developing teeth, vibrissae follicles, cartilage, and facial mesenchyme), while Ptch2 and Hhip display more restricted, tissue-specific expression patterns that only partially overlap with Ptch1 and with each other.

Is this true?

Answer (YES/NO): YES